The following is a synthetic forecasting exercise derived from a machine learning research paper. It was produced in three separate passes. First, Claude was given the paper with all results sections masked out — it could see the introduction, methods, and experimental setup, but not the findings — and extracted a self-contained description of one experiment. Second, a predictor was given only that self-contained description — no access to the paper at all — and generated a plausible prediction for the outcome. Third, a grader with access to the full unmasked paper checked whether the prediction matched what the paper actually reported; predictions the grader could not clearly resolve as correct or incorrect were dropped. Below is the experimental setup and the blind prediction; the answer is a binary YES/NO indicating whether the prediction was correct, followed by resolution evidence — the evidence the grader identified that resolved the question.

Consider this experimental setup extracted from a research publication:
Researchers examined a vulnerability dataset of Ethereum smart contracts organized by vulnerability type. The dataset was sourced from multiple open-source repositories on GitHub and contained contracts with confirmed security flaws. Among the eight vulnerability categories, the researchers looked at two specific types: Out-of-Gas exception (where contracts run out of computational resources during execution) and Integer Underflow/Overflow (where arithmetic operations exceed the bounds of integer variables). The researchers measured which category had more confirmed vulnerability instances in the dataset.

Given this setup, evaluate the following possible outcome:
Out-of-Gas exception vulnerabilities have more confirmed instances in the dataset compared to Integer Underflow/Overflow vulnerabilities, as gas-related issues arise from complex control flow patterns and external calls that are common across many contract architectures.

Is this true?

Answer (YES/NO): NO